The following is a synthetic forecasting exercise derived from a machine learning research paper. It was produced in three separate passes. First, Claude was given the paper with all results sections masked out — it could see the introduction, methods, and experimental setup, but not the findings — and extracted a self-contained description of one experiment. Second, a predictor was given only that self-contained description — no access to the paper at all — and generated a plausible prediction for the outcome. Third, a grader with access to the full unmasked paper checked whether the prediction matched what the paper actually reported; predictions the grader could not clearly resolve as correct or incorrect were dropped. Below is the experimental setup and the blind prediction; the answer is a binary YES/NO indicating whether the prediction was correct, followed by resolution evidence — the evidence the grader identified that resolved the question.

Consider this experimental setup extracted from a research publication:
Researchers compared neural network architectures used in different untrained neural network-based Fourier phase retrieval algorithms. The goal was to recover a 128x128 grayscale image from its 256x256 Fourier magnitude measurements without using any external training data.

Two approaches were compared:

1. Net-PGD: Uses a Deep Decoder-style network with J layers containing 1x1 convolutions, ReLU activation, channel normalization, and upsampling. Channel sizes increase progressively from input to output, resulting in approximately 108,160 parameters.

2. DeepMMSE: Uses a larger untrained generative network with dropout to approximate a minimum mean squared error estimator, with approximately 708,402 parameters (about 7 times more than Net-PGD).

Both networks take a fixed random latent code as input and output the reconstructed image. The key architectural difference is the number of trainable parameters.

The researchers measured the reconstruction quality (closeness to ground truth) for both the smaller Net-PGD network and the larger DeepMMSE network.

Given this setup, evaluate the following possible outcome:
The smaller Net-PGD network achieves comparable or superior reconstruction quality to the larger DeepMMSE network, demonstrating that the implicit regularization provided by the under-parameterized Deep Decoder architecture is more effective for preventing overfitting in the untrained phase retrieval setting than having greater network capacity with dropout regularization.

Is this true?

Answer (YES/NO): NO